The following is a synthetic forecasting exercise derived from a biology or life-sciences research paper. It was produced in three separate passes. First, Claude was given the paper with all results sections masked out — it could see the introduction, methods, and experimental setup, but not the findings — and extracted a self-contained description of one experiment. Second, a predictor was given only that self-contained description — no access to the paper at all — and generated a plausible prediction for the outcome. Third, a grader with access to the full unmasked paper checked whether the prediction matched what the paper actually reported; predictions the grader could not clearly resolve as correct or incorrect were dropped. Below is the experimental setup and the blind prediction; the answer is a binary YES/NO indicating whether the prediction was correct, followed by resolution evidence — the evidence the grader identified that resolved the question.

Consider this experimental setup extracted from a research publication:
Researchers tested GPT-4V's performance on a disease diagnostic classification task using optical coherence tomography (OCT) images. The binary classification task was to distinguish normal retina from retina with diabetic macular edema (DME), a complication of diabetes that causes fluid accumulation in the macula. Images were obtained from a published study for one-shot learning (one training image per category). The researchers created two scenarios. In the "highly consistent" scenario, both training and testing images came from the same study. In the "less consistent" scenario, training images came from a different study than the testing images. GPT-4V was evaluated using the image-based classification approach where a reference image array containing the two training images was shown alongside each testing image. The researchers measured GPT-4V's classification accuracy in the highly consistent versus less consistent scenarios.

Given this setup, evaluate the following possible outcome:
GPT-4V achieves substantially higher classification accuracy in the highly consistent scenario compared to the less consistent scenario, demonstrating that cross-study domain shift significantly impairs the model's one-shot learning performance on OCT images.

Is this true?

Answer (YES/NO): NO